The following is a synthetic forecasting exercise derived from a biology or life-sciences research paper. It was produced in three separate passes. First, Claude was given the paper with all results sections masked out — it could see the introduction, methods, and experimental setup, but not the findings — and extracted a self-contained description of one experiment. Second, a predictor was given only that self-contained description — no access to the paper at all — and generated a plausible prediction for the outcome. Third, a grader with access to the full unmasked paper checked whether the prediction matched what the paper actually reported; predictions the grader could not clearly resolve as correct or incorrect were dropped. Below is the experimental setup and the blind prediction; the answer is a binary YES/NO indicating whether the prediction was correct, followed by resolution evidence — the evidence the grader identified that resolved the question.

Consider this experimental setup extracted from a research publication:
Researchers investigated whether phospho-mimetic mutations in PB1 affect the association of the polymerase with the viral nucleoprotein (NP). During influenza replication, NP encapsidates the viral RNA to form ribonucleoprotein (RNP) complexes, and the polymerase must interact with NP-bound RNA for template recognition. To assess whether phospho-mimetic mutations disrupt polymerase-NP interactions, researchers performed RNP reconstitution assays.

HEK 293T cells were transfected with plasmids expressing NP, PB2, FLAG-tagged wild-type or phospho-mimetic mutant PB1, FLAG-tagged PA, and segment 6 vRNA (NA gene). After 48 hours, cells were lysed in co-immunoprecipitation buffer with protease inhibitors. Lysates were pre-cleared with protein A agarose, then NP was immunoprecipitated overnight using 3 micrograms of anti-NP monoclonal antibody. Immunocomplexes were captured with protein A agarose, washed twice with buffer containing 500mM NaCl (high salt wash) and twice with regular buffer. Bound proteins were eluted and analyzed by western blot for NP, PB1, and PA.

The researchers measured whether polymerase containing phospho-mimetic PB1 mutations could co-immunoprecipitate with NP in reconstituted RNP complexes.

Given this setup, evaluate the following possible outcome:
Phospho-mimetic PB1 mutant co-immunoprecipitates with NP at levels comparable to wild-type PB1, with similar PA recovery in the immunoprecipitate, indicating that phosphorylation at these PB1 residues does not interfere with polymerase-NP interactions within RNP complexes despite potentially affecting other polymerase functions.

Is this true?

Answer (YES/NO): NO